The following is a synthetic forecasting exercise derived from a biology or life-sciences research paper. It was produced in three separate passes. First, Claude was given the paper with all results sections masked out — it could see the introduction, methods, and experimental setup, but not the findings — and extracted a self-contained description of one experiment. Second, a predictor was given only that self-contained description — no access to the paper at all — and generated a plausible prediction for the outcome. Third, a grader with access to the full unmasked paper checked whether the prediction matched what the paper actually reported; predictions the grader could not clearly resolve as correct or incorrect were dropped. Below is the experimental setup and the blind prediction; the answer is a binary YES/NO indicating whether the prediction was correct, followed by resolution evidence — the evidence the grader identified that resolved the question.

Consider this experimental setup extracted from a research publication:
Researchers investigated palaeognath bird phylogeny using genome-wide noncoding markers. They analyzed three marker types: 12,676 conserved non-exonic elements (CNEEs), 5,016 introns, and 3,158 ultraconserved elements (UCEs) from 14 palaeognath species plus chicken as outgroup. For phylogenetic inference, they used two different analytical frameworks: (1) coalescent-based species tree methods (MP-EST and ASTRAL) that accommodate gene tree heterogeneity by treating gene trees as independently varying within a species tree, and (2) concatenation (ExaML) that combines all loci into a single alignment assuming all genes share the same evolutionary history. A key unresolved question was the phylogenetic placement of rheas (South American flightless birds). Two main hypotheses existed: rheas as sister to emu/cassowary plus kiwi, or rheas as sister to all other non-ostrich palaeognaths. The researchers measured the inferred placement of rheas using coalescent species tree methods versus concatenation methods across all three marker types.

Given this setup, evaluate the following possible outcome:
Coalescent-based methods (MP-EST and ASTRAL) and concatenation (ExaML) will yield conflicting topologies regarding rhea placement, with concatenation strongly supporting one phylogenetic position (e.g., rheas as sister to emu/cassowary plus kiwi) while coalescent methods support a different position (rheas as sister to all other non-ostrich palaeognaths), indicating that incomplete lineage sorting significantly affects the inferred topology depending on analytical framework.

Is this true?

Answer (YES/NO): NO